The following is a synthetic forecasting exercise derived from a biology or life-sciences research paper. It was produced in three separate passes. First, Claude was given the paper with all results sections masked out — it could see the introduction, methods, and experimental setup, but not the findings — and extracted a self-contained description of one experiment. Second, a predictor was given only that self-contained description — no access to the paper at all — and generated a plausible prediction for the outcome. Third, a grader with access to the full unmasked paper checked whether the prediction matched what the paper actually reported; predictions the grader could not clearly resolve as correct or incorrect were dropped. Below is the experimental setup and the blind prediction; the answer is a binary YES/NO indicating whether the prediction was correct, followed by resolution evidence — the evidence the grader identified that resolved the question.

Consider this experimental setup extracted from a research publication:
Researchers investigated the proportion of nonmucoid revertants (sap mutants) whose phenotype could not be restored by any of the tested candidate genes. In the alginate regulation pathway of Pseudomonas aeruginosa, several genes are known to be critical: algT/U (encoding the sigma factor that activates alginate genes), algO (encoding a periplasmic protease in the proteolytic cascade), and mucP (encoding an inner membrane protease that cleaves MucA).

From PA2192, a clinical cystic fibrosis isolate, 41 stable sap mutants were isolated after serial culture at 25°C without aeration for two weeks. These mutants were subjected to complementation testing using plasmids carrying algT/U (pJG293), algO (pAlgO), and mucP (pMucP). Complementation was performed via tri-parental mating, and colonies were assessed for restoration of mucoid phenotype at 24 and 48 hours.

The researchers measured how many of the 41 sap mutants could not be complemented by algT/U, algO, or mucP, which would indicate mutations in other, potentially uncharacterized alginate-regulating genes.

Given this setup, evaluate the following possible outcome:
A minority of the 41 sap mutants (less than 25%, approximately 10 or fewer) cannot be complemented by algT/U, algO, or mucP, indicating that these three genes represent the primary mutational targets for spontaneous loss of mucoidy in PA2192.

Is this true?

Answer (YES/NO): YES